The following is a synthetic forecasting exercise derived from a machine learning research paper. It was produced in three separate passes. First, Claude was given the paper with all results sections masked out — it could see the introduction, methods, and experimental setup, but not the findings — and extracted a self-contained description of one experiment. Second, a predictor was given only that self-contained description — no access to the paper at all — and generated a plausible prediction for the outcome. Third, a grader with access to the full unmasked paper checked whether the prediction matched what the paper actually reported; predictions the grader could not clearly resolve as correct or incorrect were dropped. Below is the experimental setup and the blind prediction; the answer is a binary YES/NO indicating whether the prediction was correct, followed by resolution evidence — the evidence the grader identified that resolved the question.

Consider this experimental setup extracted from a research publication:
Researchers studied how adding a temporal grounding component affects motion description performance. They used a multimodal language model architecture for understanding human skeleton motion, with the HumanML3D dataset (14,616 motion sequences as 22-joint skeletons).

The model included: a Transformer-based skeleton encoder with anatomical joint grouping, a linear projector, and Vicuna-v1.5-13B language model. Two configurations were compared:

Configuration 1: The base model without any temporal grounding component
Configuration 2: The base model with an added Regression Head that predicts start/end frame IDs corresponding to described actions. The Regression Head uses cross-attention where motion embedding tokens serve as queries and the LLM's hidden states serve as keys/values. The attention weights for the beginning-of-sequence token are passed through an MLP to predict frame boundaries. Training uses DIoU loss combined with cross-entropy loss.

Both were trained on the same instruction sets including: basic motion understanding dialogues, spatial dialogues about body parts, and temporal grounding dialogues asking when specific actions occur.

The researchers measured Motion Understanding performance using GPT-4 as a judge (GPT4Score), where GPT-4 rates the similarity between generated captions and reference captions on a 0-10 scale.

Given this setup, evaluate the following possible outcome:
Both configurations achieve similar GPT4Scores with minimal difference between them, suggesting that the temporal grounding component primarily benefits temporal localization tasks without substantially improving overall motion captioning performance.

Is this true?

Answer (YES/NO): NO